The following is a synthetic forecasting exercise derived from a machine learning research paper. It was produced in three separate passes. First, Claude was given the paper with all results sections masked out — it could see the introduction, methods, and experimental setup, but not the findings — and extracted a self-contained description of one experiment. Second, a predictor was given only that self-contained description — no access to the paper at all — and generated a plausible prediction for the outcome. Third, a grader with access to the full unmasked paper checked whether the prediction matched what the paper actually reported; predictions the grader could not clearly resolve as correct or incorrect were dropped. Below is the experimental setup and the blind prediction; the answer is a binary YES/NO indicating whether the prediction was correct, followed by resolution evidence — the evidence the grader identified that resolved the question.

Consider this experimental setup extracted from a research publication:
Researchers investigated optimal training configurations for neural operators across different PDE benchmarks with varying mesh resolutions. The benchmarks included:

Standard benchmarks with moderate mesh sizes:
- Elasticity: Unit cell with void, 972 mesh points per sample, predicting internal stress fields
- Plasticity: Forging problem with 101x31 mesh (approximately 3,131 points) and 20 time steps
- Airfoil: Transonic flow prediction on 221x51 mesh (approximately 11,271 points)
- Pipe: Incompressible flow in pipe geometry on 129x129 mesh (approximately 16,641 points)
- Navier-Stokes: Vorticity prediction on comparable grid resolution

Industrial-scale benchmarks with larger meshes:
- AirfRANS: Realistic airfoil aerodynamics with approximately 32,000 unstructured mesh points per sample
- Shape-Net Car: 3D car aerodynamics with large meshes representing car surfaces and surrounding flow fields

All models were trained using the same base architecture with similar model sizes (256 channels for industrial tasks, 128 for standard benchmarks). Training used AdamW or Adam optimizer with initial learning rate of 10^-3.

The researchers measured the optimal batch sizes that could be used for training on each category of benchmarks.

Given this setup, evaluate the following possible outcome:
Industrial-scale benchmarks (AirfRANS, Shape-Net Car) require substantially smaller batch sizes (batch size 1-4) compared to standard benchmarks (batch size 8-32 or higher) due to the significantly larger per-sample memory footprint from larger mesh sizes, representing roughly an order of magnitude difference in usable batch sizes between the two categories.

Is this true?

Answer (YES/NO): NO